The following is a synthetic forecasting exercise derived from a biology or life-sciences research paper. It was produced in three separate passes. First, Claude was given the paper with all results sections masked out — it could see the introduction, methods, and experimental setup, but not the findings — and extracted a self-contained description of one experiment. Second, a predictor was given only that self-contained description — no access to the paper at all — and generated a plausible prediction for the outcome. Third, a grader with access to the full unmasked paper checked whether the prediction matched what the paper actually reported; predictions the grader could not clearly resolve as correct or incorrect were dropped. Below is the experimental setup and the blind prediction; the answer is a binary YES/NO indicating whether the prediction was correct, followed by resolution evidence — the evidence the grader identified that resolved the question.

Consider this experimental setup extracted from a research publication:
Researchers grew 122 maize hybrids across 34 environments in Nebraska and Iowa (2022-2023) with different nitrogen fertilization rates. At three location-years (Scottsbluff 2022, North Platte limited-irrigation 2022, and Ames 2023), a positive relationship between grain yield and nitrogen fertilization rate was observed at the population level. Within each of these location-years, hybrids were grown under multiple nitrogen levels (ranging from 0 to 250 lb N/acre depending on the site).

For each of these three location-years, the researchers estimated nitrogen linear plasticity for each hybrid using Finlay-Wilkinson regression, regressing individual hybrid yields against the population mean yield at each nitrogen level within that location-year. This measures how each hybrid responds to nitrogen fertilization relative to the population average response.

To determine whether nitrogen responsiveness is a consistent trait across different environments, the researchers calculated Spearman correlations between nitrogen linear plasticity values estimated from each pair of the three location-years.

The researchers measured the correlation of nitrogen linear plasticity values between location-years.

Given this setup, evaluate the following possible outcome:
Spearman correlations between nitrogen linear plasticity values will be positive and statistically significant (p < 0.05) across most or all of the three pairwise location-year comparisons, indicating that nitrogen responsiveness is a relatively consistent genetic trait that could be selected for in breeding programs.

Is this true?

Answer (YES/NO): NO